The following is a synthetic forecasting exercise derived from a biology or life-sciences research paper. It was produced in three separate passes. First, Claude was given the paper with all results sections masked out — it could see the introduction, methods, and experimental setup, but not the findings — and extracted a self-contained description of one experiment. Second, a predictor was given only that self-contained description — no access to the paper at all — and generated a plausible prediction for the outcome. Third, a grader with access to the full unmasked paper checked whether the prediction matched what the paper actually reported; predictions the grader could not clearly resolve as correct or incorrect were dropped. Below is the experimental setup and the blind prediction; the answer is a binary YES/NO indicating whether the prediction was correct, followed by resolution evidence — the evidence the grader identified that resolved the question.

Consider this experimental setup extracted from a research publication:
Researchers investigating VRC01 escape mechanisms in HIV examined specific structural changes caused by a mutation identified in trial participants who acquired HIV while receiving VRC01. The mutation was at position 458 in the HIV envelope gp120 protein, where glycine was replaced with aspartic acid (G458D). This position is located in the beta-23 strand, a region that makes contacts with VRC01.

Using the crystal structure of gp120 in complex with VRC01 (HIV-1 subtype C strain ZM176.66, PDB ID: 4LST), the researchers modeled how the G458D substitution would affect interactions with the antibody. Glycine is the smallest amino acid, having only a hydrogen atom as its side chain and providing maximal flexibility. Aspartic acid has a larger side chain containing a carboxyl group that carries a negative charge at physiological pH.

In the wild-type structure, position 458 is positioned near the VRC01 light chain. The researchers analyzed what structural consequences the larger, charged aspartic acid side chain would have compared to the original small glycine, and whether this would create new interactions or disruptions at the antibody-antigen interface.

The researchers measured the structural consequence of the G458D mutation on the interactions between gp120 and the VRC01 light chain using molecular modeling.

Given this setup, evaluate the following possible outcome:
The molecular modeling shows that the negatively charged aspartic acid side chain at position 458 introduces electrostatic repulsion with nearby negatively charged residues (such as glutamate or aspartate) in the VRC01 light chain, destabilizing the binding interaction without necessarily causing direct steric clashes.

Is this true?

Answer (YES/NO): NO